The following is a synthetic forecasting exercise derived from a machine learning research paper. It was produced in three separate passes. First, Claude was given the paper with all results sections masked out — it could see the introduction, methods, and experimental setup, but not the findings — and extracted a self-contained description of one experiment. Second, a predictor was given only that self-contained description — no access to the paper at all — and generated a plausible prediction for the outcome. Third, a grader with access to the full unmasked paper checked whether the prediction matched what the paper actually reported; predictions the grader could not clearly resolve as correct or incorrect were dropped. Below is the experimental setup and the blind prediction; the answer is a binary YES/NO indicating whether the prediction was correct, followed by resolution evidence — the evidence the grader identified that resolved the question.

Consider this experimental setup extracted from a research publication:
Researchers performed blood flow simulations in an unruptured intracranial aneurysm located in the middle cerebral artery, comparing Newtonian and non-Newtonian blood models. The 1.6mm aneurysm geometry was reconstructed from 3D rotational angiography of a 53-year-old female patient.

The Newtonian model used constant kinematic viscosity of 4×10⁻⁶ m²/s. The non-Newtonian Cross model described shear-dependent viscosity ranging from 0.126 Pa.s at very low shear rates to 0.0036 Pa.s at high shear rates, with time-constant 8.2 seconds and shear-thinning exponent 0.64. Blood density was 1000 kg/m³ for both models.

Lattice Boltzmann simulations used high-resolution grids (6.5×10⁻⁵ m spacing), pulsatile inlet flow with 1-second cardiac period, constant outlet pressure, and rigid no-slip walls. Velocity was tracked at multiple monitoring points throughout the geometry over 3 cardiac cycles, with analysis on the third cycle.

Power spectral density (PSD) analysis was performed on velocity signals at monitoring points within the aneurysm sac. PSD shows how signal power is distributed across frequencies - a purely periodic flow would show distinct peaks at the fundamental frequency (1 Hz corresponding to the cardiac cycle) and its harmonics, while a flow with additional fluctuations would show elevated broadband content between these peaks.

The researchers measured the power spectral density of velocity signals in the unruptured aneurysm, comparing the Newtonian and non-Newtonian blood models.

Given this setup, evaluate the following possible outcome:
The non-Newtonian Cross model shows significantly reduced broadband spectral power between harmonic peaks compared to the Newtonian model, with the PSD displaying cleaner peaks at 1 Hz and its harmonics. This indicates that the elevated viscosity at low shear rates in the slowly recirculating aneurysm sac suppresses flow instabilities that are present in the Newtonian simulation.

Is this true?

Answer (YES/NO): NO